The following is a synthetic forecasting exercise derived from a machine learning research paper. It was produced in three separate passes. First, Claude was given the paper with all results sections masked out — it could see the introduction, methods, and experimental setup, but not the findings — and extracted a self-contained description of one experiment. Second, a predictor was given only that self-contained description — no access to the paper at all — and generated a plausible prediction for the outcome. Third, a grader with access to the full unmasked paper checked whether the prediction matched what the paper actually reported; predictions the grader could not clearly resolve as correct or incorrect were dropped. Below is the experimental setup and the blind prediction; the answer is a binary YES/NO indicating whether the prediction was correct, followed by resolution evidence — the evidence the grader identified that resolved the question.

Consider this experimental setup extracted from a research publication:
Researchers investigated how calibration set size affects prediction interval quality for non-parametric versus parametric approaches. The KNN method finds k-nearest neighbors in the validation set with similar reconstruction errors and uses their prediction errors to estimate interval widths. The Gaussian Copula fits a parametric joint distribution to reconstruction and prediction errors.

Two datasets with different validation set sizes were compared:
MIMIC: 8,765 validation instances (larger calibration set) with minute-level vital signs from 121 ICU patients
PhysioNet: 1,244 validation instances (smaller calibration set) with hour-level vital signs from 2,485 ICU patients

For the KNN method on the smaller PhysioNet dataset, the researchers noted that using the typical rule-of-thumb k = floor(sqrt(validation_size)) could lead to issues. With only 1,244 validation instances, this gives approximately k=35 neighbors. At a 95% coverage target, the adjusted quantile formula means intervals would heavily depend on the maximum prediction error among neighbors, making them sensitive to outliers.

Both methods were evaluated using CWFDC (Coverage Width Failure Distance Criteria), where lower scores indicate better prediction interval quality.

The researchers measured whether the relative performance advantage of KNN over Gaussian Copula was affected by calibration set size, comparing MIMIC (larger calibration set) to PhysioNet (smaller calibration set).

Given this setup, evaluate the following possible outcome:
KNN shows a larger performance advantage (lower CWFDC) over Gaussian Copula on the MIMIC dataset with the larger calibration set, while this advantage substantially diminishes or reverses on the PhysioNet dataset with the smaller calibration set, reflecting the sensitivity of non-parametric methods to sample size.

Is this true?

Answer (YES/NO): NO